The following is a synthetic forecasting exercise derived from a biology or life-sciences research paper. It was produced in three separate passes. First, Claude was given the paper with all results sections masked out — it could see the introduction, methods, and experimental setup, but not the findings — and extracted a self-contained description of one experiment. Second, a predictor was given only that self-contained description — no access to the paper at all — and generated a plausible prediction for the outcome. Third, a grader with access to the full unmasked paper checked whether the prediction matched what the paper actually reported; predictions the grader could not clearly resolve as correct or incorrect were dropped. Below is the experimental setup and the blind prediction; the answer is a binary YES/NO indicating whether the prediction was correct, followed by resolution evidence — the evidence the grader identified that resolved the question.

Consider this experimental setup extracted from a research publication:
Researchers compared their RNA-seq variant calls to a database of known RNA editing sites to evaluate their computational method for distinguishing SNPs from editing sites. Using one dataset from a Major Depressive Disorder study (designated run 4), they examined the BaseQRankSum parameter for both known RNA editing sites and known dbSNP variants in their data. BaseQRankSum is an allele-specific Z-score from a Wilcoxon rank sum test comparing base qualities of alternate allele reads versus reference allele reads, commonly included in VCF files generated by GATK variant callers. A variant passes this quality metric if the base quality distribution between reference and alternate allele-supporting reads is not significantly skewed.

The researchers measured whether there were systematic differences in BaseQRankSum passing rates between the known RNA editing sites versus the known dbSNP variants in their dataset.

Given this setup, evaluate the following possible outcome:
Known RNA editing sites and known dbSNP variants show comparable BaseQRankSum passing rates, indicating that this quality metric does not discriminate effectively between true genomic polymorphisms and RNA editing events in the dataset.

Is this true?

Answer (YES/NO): NO